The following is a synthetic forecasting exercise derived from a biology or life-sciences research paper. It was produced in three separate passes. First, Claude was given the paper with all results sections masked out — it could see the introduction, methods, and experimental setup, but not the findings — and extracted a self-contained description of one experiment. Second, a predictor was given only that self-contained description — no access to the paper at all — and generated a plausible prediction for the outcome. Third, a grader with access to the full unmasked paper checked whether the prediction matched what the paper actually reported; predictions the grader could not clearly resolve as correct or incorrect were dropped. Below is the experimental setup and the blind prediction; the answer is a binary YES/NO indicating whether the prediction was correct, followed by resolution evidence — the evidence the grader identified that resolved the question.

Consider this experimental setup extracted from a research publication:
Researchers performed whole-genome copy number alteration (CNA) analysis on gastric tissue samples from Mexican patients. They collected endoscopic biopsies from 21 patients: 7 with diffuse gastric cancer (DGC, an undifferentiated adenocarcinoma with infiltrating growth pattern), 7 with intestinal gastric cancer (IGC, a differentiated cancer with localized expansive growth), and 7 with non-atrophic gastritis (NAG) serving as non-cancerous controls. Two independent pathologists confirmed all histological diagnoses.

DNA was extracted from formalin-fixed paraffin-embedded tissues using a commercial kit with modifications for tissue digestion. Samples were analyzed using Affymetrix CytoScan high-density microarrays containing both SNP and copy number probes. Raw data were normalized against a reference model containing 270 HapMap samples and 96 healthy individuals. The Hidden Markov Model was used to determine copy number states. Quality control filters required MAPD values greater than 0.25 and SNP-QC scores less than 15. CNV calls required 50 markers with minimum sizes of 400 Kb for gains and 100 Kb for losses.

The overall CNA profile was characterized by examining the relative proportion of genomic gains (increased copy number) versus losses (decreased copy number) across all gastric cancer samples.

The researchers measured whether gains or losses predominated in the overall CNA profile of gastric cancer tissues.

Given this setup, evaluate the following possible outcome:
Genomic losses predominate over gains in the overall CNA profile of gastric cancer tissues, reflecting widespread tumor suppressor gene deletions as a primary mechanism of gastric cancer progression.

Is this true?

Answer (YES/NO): NO